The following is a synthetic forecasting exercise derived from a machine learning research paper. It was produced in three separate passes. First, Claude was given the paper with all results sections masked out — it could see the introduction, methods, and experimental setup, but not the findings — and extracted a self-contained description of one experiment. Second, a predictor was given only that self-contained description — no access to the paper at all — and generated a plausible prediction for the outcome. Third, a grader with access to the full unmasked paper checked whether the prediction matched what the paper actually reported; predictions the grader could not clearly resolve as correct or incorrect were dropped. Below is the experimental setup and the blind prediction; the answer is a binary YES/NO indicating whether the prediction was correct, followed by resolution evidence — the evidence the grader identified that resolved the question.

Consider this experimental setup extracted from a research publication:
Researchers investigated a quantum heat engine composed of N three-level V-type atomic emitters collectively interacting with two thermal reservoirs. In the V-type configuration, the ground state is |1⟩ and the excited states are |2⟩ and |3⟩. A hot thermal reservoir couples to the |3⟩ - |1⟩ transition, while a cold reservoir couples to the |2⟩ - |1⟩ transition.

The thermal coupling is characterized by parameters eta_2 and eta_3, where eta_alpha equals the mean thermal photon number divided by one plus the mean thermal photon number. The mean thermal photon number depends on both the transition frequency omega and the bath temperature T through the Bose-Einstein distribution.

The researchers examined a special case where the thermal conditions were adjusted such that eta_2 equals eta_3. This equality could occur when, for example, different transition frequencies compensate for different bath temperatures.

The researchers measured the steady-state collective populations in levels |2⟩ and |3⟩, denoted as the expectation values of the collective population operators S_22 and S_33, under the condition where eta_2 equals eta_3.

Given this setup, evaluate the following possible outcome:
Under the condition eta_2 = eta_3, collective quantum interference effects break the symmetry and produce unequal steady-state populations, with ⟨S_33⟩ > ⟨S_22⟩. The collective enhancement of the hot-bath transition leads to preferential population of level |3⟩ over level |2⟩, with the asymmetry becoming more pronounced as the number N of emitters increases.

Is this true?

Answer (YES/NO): NO